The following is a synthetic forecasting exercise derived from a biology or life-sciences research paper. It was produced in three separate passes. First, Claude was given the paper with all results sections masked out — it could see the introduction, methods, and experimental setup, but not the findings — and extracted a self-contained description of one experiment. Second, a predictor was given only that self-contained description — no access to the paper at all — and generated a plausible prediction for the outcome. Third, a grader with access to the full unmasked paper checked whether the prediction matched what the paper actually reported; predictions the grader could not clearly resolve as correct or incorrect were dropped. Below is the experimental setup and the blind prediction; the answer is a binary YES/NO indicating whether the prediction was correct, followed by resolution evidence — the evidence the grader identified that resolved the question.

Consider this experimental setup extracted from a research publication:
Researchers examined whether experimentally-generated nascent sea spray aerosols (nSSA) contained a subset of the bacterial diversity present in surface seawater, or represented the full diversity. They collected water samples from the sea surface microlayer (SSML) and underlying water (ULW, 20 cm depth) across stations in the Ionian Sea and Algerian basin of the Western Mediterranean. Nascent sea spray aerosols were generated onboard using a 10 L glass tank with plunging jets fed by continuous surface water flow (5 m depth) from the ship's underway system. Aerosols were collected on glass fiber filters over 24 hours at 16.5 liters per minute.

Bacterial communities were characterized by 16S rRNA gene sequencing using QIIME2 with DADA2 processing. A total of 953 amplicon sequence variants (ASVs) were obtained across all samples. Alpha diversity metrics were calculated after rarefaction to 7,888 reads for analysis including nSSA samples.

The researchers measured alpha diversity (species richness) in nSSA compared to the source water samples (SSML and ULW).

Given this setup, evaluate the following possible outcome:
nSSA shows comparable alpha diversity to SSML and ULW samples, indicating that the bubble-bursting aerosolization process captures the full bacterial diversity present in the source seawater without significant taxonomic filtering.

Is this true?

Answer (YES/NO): NO